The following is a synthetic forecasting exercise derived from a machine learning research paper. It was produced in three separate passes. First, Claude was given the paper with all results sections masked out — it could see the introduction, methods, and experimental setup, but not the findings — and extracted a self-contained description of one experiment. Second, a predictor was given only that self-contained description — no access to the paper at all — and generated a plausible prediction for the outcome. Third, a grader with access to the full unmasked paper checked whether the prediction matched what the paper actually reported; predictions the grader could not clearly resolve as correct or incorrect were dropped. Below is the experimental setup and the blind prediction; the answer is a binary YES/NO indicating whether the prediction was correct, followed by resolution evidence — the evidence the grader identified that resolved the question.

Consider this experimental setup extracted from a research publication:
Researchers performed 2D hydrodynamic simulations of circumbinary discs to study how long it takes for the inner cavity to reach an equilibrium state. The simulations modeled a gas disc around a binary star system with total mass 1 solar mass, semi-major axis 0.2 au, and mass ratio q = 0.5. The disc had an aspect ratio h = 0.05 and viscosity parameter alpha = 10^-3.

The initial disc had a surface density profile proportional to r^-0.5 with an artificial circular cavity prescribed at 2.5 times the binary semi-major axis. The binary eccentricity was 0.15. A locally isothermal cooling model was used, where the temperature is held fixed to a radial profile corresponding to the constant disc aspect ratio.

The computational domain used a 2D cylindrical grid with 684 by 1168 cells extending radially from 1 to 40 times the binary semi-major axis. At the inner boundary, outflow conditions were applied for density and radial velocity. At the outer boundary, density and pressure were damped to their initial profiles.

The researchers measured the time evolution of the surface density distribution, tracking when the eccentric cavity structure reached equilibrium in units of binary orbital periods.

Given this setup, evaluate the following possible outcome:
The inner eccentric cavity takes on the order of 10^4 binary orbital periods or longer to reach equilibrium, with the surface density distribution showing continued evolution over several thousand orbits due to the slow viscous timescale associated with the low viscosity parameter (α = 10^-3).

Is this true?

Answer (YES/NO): YES